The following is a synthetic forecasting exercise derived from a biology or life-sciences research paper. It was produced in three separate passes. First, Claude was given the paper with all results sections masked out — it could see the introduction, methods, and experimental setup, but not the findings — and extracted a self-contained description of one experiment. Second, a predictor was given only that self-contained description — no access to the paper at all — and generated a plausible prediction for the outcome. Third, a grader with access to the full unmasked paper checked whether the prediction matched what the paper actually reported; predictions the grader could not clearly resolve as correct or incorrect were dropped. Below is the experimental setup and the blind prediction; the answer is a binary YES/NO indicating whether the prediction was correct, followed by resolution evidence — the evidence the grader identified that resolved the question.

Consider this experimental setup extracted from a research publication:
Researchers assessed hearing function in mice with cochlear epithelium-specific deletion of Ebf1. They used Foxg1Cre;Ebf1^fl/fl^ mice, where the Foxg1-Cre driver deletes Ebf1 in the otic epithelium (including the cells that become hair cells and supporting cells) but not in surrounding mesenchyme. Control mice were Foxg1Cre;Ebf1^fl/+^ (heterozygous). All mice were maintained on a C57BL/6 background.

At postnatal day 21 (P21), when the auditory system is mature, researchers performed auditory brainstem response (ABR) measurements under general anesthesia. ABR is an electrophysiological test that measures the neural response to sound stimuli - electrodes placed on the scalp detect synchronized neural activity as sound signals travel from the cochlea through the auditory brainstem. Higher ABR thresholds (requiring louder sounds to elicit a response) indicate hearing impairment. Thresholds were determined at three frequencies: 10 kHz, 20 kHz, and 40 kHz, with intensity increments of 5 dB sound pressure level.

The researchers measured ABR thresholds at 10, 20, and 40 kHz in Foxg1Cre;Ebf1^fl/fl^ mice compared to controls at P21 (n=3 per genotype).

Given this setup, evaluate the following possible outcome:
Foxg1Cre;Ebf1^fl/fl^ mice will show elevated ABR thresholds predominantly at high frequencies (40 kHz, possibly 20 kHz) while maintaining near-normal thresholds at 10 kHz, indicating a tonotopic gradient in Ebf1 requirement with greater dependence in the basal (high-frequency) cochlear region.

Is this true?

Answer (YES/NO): NO